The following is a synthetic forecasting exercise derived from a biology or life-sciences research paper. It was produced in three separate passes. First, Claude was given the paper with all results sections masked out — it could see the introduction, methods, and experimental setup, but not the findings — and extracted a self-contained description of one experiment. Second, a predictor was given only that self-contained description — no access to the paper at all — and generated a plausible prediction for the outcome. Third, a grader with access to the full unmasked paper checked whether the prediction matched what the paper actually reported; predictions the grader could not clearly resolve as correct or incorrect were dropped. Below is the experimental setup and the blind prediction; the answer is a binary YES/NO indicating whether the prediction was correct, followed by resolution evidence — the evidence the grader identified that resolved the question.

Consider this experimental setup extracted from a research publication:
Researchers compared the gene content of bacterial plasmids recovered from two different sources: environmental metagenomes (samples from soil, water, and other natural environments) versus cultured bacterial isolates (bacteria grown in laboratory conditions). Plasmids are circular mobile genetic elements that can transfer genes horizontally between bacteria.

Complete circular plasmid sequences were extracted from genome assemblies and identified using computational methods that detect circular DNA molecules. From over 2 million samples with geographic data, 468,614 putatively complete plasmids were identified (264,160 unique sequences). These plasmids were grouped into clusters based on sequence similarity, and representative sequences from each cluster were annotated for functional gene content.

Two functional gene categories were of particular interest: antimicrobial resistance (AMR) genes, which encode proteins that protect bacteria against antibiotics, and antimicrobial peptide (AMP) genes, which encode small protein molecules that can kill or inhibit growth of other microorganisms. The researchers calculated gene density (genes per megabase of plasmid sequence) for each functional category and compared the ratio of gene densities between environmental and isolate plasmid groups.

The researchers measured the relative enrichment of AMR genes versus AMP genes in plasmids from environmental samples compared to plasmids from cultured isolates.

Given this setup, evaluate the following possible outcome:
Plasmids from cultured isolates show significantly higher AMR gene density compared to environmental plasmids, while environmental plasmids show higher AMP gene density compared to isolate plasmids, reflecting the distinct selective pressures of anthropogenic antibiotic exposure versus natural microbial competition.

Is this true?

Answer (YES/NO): YES